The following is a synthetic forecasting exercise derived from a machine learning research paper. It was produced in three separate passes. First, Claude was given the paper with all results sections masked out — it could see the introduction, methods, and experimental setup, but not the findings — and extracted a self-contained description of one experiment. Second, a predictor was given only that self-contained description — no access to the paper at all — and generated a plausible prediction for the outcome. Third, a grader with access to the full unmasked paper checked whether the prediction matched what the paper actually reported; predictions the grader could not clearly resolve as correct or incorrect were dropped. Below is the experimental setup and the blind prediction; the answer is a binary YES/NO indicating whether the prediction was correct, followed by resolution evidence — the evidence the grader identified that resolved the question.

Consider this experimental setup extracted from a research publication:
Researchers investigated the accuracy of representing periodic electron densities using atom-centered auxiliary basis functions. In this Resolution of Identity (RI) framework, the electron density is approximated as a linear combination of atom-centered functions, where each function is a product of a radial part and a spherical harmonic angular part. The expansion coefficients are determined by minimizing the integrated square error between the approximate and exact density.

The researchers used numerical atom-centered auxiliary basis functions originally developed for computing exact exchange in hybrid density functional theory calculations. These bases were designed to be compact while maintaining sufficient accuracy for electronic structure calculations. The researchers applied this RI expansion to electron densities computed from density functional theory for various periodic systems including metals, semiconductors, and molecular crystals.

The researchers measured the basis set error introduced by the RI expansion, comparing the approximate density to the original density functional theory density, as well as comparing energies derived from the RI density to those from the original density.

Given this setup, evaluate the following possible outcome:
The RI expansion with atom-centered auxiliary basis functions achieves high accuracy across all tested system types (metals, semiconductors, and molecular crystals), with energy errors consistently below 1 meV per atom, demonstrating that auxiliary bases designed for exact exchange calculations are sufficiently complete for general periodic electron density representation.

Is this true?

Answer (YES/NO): NO